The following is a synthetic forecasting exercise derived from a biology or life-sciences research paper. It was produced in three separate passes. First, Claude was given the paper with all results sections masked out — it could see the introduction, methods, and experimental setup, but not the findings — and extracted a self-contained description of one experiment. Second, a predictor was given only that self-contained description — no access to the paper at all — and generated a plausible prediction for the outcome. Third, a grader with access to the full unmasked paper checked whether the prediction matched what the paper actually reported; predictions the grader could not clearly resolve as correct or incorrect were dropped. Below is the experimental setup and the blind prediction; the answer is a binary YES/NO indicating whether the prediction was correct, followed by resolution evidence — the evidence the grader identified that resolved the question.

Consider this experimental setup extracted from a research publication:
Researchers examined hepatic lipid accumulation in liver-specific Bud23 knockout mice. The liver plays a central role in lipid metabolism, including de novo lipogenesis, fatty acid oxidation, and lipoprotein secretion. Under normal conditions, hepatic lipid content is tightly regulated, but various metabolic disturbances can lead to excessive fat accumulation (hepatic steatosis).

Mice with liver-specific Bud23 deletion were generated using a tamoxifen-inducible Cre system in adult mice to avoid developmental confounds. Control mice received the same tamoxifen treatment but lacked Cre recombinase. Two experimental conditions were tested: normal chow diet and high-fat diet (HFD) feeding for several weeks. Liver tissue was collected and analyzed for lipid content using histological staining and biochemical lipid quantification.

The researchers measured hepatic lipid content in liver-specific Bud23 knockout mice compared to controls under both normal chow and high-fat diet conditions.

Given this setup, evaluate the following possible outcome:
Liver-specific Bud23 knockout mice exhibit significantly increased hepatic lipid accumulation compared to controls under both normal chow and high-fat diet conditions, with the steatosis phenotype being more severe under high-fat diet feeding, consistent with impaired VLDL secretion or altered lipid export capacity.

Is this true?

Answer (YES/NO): NO